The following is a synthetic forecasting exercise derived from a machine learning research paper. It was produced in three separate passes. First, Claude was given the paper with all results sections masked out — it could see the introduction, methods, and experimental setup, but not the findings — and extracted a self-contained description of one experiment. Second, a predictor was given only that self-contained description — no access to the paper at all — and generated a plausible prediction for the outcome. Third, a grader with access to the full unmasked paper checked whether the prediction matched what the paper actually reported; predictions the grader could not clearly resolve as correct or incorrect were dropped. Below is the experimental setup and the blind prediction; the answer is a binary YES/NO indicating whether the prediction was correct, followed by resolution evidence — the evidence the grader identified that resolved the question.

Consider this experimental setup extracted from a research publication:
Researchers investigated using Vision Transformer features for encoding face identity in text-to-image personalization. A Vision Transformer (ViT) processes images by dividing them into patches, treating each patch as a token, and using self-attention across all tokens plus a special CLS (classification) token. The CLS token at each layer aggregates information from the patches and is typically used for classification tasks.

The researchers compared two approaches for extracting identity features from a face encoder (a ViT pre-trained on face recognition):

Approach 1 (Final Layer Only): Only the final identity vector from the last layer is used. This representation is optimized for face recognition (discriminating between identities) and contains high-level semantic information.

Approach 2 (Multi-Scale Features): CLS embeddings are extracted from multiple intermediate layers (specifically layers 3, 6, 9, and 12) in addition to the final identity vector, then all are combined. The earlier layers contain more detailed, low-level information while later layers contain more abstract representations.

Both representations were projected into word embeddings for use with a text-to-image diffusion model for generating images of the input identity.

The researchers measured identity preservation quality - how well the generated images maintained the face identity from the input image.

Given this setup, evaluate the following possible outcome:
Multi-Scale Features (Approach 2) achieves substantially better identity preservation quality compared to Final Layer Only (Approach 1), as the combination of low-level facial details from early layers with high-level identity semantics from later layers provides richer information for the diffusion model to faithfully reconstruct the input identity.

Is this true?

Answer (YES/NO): YES